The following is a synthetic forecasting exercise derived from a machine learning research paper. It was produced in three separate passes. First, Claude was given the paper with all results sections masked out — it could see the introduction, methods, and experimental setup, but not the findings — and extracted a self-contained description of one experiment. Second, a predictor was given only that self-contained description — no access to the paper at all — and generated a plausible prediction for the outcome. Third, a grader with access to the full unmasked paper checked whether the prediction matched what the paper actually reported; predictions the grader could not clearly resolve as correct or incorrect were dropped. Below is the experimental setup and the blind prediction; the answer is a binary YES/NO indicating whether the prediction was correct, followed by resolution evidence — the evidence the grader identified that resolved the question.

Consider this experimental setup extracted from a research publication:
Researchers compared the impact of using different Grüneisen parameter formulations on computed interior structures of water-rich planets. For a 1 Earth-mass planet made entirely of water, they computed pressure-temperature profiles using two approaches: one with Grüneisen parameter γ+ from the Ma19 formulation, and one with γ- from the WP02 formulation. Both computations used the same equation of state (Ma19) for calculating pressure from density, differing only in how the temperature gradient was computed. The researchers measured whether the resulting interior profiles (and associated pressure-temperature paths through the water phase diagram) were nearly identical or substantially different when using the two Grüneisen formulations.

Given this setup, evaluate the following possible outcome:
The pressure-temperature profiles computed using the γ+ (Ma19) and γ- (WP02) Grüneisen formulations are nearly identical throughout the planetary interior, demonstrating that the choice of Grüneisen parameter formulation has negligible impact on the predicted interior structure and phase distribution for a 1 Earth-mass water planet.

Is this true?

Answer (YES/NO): NO